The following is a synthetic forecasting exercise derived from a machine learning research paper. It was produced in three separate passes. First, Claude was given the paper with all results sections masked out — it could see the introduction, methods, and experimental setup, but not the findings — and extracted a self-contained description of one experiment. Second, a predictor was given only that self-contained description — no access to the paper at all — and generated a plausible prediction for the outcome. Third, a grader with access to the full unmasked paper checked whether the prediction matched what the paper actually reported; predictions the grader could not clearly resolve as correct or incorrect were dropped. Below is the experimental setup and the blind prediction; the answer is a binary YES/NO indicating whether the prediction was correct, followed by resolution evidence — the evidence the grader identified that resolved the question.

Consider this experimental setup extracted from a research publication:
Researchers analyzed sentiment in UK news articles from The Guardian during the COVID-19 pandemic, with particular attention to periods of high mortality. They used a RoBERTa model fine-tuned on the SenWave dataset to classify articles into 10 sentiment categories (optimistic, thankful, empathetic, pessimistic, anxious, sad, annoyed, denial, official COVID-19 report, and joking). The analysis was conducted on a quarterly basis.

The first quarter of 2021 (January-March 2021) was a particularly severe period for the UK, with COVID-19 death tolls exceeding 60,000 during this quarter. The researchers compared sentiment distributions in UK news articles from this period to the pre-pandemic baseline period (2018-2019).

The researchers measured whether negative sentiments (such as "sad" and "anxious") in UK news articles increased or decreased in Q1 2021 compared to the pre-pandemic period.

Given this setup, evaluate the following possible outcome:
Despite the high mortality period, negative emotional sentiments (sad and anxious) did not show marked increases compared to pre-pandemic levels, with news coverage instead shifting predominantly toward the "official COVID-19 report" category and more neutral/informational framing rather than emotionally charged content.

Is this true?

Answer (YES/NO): NO